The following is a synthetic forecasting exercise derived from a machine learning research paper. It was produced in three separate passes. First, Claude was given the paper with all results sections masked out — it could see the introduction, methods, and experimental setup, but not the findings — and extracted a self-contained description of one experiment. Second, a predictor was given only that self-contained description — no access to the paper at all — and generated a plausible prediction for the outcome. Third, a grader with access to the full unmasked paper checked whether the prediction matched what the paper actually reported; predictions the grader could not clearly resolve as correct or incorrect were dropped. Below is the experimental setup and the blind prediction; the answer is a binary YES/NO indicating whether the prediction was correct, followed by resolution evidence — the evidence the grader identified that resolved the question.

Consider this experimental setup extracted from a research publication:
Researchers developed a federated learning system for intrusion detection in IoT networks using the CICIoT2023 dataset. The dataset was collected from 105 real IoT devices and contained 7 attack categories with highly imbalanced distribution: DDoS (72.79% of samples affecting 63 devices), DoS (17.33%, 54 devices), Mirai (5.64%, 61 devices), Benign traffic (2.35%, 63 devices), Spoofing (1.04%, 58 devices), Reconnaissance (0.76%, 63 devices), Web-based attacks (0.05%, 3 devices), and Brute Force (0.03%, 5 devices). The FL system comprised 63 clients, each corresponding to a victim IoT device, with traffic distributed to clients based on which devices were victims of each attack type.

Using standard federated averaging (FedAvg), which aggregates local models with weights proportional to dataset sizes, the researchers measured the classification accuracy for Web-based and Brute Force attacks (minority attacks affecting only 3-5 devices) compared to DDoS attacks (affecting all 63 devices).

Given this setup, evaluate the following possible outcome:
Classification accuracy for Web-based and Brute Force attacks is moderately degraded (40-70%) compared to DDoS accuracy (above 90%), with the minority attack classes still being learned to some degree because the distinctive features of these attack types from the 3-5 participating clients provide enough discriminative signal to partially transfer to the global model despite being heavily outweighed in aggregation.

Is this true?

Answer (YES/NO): NO